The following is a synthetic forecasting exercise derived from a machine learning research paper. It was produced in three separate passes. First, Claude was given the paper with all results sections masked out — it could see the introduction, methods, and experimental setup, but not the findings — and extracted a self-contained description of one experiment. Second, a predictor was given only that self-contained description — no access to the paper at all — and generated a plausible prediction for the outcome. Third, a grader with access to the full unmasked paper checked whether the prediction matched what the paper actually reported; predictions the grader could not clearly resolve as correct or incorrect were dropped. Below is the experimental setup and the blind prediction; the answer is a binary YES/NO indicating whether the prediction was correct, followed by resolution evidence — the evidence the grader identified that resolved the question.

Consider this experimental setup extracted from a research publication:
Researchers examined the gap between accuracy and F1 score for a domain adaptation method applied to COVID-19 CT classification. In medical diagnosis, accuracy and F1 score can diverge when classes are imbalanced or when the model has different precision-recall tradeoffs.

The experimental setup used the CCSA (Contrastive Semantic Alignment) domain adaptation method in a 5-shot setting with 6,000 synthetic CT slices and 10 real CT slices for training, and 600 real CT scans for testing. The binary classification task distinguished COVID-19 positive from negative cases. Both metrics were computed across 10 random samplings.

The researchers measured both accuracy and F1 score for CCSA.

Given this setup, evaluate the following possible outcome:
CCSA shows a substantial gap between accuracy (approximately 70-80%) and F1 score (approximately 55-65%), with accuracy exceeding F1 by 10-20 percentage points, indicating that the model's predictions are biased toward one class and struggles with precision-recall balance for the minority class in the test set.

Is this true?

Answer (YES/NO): NO